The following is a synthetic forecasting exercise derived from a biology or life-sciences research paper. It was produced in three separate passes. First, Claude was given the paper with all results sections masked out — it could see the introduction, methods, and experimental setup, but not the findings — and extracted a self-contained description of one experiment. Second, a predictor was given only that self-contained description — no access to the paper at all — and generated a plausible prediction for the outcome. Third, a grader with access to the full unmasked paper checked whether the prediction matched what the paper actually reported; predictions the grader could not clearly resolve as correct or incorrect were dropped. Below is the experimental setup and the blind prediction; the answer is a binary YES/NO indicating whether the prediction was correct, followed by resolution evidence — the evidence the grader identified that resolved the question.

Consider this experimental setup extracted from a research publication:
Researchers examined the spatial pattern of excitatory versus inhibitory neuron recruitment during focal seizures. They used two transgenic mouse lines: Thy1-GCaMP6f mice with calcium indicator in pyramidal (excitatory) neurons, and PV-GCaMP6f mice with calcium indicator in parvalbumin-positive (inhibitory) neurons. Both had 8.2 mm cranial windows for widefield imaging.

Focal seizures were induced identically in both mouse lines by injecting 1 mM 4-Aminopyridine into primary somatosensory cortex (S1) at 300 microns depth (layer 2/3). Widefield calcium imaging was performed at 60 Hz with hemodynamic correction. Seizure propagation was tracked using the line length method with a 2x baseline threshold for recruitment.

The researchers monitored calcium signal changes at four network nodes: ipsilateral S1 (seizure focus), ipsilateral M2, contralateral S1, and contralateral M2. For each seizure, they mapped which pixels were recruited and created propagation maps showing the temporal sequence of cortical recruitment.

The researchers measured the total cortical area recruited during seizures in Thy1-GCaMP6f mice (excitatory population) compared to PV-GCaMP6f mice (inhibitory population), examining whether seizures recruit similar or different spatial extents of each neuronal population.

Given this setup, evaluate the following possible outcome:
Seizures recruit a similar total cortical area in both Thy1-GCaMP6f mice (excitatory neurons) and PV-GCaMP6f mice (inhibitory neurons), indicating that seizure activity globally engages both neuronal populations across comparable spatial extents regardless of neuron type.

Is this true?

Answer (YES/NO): YES